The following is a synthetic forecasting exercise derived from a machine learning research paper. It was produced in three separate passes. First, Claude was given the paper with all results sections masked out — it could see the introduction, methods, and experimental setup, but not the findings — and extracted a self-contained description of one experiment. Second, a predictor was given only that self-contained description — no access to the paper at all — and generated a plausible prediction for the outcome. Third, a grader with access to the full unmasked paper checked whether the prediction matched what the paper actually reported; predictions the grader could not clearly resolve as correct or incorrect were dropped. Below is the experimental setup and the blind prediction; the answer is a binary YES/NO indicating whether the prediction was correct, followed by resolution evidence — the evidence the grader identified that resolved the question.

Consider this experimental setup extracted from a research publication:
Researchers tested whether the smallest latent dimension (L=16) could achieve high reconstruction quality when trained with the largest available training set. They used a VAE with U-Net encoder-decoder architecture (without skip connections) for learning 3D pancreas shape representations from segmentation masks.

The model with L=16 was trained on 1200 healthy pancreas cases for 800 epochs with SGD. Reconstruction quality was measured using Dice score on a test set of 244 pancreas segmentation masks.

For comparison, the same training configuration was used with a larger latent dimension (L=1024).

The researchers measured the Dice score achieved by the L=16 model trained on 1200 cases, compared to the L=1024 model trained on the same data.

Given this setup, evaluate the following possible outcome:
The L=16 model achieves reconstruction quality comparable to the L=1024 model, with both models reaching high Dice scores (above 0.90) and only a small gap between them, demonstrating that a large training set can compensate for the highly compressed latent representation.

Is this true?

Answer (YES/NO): NO